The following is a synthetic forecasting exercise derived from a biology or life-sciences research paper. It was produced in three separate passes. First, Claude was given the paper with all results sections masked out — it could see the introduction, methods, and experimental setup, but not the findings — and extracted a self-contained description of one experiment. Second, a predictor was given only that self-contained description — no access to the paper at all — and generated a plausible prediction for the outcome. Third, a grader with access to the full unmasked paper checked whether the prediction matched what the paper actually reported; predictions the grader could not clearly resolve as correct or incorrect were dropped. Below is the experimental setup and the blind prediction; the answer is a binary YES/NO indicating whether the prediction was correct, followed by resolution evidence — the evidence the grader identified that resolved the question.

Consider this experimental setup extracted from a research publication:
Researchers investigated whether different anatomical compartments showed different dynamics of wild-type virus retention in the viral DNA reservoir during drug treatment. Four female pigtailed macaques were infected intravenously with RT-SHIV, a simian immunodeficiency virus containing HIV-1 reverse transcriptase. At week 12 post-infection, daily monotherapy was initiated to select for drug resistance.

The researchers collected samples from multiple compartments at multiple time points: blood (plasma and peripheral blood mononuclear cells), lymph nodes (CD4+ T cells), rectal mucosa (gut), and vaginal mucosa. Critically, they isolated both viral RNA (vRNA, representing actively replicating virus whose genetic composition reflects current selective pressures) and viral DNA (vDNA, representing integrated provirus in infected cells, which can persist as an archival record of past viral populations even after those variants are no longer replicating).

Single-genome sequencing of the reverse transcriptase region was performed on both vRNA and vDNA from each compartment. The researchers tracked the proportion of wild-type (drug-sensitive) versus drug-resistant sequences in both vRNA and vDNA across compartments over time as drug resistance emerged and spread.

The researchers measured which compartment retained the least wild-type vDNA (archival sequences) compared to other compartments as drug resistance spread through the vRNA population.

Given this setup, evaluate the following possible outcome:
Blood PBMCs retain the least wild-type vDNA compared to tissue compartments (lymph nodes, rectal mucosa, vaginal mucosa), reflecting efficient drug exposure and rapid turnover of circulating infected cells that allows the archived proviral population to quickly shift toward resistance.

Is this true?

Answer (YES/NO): NO